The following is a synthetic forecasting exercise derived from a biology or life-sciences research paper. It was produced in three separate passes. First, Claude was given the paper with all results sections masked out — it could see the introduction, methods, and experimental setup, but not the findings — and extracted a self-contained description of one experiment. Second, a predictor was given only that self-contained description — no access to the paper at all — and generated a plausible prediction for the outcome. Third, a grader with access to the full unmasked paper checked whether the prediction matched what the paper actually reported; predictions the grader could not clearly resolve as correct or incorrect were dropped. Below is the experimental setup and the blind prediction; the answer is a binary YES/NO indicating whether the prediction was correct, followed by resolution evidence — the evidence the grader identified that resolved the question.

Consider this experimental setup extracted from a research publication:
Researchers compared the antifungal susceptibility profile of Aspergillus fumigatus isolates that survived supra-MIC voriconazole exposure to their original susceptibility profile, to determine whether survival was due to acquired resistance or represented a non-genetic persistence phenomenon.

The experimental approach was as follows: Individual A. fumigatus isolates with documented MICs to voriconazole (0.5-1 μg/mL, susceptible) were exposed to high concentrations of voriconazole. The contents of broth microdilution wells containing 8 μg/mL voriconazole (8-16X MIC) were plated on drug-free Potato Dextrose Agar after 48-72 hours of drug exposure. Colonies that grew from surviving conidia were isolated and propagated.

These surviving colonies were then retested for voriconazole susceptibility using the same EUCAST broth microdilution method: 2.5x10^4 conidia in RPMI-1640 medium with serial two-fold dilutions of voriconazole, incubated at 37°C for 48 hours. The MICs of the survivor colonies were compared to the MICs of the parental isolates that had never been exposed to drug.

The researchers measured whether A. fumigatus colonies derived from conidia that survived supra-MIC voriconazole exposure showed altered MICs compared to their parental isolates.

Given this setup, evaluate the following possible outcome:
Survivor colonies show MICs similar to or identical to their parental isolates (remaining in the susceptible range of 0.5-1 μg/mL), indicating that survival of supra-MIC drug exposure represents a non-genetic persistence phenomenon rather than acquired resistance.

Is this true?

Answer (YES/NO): YES